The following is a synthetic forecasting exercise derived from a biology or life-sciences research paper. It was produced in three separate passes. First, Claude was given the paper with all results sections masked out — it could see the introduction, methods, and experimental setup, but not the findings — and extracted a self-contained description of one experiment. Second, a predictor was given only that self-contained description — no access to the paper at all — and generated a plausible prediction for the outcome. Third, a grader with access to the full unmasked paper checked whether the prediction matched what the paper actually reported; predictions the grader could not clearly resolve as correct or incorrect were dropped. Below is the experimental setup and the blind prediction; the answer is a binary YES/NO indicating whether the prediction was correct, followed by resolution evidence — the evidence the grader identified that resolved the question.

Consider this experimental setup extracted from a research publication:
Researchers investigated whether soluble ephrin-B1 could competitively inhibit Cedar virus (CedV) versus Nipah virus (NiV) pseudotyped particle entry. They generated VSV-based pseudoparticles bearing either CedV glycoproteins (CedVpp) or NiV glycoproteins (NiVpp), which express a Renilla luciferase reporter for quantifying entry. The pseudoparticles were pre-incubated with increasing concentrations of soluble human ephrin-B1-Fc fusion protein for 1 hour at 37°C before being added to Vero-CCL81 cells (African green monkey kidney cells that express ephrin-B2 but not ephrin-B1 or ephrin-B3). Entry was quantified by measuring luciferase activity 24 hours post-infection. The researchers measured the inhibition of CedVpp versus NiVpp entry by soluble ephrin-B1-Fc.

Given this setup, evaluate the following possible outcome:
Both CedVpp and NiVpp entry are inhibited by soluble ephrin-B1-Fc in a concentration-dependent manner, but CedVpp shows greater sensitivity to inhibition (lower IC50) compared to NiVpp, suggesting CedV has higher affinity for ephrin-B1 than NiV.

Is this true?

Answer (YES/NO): NO